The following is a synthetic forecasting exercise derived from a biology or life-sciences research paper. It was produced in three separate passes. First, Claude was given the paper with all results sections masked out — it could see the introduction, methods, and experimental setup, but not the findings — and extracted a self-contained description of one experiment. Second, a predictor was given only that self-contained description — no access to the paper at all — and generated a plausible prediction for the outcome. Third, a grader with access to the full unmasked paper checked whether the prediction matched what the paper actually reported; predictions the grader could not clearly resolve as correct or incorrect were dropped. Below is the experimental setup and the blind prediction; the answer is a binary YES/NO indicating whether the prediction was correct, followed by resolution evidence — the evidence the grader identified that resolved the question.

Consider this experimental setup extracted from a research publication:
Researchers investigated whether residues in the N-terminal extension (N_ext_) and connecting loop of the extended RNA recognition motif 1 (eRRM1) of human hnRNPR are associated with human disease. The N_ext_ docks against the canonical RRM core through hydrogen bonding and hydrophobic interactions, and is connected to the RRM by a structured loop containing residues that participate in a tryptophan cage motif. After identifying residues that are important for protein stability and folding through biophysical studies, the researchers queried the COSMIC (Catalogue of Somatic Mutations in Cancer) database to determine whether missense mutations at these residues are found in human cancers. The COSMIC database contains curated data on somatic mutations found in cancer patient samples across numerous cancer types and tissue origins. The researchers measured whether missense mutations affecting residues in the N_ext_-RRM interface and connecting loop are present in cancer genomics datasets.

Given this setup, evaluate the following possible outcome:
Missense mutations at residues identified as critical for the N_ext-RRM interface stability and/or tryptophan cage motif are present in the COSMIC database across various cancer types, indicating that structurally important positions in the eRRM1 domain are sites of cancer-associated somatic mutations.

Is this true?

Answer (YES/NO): YES